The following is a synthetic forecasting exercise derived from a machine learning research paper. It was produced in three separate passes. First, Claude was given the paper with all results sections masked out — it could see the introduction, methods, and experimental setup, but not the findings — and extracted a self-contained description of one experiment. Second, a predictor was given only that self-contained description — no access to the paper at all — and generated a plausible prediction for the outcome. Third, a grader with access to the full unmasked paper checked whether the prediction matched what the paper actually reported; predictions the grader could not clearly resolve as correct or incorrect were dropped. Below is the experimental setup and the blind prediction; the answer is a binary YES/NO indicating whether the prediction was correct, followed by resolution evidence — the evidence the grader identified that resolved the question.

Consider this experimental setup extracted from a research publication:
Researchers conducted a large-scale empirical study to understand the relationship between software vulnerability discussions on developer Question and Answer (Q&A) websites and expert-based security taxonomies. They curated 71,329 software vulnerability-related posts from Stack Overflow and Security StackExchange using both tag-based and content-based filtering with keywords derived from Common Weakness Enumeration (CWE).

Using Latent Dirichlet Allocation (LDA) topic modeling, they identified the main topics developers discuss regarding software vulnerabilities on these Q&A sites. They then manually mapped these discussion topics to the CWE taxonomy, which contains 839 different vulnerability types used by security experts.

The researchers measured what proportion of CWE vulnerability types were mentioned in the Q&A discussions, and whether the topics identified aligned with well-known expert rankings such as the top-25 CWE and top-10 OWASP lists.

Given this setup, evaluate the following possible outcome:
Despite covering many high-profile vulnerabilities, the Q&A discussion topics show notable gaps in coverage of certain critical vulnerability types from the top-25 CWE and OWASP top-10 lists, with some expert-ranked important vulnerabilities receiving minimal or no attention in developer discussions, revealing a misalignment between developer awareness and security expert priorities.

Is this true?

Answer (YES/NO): NO